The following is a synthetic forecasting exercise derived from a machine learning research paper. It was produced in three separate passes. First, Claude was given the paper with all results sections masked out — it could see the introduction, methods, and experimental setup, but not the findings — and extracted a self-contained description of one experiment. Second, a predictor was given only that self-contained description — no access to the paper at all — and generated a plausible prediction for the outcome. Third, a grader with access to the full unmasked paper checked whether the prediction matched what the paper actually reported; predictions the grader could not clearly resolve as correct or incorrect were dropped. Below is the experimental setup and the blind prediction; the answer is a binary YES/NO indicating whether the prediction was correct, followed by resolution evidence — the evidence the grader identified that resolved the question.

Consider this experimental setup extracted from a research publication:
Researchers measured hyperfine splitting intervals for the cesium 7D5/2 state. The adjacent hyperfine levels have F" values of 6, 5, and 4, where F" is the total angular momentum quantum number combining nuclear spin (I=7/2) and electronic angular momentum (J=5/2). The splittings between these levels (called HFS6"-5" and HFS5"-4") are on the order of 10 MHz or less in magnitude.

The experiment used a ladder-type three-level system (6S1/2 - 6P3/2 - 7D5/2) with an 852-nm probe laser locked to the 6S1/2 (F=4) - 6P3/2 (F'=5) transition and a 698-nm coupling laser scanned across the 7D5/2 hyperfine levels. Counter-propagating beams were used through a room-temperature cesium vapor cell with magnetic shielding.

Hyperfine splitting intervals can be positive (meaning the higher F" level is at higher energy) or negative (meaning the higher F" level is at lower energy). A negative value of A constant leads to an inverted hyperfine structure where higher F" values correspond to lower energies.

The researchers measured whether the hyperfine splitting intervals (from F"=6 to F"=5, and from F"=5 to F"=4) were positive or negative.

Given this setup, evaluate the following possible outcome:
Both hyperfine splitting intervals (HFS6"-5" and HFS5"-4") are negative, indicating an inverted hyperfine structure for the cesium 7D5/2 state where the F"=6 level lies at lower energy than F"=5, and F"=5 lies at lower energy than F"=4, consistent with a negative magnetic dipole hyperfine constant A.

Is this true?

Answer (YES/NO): YES